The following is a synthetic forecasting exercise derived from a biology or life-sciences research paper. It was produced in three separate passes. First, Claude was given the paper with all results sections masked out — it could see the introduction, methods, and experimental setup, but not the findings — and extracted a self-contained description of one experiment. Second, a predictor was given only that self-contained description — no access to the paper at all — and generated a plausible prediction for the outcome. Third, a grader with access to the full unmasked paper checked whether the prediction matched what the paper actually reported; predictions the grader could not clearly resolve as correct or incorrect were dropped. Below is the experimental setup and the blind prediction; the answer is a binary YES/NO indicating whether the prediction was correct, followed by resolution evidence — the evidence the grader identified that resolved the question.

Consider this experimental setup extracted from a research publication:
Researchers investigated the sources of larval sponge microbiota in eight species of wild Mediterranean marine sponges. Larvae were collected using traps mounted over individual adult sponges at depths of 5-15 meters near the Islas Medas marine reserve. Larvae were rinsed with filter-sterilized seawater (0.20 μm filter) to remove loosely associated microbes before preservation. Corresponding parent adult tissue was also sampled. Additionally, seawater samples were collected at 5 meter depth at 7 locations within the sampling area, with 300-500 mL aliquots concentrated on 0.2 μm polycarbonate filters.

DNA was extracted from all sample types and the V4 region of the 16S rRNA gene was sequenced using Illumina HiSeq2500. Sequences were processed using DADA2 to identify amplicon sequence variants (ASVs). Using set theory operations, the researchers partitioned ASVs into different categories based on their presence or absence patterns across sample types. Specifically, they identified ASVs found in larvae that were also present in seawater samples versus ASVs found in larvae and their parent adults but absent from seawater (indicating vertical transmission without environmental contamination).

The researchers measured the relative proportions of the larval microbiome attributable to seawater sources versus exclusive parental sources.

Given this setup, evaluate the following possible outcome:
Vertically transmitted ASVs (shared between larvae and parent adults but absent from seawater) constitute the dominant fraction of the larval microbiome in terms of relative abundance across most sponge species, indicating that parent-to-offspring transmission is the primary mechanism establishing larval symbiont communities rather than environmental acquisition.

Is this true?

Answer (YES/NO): NO